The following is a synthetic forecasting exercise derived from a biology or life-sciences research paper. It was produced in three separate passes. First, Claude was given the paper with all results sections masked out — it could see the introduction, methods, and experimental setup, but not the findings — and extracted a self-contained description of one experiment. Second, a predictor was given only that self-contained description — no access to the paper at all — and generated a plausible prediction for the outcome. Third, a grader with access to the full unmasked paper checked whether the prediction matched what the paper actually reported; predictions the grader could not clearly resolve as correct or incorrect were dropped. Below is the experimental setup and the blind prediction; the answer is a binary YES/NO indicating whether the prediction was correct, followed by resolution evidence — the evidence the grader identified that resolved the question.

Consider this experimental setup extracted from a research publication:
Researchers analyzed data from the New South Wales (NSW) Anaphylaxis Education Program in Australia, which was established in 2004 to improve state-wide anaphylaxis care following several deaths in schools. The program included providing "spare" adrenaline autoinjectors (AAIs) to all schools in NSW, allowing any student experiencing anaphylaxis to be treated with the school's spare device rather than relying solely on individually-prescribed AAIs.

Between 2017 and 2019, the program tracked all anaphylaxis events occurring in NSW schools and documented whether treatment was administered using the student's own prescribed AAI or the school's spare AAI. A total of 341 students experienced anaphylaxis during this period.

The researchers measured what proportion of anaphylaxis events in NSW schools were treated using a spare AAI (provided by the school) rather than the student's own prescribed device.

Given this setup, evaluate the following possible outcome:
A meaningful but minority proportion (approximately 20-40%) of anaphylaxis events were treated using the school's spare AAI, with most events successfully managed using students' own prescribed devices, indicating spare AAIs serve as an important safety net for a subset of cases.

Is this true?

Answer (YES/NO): YES